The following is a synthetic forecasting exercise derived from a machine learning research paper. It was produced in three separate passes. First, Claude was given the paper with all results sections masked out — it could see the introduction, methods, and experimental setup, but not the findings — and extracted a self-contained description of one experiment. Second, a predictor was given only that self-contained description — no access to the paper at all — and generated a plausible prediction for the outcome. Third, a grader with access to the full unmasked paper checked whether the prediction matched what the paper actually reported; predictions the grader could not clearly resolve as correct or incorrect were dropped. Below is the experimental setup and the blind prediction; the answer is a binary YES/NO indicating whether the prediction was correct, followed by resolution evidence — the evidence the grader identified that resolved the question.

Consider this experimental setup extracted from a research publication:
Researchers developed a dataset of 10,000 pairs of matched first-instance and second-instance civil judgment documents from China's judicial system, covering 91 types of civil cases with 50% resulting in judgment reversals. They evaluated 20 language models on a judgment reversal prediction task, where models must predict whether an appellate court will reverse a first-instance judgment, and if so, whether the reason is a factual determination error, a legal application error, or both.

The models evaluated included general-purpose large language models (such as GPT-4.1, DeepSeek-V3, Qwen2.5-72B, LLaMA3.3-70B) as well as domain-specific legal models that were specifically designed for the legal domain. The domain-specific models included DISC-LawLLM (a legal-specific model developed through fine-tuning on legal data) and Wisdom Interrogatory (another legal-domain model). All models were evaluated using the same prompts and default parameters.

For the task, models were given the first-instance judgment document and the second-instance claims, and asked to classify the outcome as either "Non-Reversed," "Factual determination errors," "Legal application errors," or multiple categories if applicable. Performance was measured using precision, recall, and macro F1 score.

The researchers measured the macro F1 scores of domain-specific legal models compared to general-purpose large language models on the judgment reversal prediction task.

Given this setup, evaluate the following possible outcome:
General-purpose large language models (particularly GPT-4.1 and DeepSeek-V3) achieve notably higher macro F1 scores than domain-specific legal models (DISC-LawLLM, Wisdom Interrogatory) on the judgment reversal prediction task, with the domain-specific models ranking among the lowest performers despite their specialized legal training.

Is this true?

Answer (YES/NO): YES